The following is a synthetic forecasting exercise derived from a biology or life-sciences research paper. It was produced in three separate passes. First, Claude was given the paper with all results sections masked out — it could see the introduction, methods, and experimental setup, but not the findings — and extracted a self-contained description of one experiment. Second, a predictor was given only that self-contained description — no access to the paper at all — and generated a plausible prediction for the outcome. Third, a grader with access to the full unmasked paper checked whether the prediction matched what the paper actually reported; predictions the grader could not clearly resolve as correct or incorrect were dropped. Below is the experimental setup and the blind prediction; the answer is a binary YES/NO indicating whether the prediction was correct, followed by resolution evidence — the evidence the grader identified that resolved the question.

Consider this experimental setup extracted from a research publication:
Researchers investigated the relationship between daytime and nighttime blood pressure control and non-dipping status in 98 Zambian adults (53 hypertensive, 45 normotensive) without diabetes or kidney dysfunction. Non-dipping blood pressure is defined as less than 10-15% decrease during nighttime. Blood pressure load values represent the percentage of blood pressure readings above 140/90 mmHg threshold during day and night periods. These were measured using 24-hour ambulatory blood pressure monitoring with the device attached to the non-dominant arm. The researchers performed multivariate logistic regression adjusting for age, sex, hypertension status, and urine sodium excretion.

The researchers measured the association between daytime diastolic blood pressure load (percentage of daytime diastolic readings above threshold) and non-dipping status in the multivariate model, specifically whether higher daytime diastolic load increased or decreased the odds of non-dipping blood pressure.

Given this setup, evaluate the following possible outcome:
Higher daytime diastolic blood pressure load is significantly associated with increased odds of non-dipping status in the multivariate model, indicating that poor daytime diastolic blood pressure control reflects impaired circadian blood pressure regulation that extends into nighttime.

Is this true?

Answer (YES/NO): NO